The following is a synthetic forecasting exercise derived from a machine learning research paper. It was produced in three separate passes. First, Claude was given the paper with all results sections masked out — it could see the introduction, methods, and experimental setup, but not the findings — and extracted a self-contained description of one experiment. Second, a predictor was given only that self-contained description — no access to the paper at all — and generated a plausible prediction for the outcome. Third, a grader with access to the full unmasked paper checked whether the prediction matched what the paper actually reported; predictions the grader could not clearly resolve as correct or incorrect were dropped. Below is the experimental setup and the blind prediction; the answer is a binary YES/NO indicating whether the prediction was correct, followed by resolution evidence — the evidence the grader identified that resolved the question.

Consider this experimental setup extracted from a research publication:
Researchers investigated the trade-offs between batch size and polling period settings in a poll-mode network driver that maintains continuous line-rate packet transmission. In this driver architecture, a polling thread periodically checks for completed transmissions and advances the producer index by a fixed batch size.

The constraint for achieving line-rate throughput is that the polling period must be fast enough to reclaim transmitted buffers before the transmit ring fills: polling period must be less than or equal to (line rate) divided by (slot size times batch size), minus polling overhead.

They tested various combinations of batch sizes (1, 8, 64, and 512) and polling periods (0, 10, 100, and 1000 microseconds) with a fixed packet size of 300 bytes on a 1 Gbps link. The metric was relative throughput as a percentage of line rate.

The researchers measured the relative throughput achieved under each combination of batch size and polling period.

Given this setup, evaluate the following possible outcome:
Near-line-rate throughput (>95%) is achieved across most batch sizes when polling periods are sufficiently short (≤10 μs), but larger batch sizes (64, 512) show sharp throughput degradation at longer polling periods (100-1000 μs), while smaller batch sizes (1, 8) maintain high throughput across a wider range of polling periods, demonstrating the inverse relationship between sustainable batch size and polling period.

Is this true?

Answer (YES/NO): NO